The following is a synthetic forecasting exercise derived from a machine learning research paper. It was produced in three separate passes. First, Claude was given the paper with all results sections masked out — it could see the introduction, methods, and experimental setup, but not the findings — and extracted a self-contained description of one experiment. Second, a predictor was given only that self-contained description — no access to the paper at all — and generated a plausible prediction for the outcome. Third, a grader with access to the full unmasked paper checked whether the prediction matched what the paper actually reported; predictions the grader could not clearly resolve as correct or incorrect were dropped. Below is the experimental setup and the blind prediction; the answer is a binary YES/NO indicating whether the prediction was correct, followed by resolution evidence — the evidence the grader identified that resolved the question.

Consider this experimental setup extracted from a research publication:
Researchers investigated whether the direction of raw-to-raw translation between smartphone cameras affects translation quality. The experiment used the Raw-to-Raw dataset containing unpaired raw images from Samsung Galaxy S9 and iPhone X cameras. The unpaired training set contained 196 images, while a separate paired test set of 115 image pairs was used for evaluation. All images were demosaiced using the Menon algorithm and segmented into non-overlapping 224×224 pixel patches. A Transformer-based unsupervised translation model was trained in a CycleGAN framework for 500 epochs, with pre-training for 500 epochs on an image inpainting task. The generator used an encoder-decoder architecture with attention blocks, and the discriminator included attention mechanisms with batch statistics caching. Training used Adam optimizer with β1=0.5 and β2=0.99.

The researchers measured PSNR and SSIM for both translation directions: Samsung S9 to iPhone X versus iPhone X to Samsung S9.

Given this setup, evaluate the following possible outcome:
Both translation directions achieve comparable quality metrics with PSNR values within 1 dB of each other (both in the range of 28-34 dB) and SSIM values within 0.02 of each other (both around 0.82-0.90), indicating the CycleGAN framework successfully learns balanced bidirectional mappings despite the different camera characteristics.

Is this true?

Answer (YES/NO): NO